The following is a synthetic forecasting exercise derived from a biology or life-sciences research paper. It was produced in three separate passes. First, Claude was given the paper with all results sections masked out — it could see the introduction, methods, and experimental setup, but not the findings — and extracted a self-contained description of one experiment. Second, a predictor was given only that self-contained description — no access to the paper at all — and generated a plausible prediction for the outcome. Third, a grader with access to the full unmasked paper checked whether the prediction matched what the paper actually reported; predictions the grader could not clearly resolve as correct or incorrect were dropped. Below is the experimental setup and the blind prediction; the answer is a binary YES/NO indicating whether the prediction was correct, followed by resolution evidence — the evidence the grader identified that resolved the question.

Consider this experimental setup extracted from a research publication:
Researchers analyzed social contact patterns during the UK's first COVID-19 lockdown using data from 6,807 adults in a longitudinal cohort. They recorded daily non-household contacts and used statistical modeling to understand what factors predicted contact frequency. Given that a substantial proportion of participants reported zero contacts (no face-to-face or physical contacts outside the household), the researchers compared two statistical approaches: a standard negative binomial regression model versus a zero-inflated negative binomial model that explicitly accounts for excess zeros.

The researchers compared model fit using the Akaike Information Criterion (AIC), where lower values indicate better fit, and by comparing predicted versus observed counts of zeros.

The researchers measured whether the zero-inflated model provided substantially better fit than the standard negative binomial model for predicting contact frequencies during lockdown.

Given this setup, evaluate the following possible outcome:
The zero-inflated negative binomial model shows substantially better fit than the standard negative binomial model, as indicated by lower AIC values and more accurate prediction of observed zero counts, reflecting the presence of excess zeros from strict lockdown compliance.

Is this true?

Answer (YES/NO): NO